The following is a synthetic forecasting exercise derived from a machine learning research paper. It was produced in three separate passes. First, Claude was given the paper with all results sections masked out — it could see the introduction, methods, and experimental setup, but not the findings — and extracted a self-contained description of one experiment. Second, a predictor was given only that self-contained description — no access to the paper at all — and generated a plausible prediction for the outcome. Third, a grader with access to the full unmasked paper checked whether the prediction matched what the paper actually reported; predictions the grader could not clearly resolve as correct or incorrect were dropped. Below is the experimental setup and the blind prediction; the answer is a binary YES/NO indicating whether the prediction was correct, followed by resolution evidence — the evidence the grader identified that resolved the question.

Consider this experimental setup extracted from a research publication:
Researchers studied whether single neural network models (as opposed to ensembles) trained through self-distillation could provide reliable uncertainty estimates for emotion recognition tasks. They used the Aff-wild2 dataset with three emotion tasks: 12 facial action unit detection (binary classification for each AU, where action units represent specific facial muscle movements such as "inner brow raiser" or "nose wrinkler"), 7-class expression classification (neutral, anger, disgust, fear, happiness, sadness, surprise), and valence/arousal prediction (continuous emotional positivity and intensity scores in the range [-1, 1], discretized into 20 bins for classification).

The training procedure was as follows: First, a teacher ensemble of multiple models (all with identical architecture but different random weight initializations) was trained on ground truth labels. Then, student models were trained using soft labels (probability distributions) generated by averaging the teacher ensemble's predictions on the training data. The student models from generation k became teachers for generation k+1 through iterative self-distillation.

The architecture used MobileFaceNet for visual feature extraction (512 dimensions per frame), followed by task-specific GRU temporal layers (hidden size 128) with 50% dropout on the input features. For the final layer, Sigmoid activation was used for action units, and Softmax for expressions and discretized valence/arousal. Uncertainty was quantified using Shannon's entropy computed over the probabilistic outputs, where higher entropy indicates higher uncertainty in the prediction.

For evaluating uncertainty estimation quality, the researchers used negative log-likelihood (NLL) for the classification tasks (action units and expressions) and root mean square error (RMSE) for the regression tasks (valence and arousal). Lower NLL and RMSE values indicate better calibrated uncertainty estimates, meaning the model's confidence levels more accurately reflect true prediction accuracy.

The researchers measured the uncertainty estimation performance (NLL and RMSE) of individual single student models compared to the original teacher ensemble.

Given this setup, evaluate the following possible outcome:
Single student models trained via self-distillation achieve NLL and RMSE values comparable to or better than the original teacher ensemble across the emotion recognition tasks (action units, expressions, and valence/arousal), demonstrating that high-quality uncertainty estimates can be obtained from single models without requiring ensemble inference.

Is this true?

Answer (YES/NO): YES